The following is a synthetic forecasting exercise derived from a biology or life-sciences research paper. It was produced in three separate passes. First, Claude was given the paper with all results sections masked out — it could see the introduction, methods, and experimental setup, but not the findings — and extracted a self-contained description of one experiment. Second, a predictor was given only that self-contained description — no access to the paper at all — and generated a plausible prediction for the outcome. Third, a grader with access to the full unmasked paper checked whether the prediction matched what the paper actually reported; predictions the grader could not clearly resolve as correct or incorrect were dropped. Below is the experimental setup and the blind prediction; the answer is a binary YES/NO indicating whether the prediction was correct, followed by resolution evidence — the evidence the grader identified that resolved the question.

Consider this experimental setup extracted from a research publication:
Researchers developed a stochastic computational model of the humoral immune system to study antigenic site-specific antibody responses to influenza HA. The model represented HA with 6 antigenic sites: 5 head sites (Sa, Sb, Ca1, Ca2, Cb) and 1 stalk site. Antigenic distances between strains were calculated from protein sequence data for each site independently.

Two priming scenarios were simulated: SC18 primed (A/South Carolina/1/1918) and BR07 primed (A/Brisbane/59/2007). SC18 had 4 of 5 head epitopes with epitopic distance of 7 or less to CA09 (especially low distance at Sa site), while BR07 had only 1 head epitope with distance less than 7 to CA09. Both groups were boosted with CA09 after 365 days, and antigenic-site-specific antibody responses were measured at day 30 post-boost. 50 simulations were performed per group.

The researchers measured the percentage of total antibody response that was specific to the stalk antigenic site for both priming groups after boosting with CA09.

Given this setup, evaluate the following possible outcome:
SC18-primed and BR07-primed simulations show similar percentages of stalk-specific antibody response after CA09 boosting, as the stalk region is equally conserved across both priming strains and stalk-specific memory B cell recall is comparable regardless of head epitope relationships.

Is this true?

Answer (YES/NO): NO